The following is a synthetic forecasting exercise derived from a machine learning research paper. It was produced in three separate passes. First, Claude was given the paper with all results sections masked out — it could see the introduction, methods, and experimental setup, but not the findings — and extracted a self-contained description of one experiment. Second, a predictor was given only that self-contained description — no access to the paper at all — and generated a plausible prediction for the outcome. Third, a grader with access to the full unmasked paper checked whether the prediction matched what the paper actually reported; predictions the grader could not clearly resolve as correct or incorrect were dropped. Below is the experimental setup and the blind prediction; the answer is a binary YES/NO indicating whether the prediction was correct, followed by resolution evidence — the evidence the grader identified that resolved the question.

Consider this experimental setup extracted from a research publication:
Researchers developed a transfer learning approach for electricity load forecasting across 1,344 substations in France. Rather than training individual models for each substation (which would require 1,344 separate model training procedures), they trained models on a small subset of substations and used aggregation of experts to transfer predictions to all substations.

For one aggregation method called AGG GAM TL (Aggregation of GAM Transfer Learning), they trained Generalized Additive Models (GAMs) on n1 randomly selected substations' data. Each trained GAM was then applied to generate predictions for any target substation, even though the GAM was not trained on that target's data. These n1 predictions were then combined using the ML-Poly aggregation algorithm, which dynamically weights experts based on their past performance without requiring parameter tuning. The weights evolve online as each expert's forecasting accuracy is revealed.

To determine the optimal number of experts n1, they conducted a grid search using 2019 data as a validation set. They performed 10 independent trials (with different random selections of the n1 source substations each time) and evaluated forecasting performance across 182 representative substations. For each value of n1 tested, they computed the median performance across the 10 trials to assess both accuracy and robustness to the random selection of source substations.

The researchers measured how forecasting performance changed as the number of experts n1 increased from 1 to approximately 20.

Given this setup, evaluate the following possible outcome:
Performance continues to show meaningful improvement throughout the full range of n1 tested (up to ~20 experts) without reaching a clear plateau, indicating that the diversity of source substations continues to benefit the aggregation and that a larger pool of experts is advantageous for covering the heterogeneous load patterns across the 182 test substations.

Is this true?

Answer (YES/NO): NO